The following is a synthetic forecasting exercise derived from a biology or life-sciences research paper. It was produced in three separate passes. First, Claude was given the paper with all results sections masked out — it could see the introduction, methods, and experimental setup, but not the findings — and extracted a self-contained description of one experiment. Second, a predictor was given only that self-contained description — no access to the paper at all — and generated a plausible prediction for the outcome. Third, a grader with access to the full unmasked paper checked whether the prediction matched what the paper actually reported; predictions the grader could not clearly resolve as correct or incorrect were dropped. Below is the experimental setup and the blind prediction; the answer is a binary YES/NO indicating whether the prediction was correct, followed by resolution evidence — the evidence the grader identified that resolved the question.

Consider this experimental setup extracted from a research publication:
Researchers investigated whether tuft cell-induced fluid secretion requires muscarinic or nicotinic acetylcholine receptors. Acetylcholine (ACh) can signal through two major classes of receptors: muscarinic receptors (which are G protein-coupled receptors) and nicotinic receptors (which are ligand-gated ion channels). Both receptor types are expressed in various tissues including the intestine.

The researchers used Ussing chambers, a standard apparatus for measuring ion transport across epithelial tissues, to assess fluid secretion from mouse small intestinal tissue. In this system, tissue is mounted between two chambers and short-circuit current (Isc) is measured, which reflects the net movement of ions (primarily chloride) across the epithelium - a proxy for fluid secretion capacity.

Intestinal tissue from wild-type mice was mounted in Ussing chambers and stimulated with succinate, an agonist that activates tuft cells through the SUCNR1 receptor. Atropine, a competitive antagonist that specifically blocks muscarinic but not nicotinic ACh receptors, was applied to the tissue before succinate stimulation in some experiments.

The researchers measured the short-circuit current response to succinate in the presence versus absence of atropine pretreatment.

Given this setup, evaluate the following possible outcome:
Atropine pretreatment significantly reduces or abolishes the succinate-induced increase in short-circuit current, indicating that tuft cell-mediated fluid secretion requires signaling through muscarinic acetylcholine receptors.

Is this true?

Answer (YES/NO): YES